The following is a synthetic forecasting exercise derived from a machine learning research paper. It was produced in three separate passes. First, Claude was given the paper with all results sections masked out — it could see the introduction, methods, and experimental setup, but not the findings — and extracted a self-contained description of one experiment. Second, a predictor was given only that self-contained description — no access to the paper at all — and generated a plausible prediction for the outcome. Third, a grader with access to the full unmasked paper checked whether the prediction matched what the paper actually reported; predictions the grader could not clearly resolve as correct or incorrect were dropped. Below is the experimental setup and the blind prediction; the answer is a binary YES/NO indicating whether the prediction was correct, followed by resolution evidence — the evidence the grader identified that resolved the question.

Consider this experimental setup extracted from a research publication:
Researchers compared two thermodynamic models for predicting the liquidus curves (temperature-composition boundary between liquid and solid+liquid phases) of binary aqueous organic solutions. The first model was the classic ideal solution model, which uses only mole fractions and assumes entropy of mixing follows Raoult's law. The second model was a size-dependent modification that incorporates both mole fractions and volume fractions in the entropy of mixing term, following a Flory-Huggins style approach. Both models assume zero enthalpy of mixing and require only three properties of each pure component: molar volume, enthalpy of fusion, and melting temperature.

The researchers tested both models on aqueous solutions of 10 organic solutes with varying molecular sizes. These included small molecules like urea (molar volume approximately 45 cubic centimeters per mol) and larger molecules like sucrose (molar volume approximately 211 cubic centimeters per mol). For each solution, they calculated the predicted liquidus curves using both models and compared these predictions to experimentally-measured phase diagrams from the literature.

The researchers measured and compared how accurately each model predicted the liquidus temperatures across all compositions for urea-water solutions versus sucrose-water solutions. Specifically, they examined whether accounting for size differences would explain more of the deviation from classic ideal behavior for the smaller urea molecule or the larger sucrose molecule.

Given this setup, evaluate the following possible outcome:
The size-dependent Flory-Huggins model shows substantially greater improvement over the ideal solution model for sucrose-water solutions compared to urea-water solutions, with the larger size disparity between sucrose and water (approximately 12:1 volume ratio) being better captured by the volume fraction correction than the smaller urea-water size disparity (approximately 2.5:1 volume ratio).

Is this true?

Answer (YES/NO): NO